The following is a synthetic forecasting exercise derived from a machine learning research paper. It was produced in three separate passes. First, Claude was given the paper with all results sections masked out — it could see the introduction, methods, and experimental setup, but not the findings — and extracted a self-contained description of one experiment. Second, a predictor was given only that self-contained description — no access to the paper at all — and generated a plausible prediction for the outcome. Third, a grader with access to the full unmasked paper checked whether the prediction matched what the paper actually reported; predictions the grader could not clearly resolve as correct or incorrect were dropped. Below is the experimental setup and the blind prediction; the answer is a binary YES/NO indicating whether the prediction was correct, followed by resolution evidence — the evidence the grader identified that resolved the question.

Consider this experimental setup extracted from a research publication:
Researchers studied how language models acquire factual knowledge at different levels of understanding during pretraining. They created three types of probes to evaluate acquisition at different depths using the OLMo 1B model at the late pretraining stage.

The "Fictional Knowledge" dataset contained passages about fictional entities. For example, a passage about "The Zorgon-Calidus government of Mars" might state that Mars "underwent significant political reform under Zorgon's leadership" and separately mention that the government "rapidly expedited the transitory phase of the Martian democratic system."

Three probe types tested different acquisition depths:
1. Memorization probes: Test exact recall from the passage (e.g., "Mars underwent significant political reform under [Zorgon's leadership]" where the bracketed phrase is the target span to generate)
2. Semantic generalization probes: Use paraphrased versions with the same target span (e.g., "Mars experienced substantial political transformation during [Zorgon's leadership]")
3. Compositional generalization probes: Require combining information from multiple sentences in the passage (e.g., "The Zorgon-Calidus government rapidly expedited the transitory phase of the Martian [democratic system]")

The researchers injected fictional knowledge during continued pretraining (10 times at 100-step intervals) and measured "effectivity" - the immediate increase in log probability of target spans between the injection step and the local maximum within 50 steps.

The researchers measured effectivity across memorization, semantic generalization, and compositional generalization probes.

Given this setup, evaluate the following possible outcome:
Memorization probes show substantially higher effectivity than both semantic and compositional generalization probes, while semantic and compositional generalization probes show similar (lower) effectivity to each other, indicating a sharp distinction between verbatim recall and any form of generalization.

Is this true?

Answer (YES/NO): NO